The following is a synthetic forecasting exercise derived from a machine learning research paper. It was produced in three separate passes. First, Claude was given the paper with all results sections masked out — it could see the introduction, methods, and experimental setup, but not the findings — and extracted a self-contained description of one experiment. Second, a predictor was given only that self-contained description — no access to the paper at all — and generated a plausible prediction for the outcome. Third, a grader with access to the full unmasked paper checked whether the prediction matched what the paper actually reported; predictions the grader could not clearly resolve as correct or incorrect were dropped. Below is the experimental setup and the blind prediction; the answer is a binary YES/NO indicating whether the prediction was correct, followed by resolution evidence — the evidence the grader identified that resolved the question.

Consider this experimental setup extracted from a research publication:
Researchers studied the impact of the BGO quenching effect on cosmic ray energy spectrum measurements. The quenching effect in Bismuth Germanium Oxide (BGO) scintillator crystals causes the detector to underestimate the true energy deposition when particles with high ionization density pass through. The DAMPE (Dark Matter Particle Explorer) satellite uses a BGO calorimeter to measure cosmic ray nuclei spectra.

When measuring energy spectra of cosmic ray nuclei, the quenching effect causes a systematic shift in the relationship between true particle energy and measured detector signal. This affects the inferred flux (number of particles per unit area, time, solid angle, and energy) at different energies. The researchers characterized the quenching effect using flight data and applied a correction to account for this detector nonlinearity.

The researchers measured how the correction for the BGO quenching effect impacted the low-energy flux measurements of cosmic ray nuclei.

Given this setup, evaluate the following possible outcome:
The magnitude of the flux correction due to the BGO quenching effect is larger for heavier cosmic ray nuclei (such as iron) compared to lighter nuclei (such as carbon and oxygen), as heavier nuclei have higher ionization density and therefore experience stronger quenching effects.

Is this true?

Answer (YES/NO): YES